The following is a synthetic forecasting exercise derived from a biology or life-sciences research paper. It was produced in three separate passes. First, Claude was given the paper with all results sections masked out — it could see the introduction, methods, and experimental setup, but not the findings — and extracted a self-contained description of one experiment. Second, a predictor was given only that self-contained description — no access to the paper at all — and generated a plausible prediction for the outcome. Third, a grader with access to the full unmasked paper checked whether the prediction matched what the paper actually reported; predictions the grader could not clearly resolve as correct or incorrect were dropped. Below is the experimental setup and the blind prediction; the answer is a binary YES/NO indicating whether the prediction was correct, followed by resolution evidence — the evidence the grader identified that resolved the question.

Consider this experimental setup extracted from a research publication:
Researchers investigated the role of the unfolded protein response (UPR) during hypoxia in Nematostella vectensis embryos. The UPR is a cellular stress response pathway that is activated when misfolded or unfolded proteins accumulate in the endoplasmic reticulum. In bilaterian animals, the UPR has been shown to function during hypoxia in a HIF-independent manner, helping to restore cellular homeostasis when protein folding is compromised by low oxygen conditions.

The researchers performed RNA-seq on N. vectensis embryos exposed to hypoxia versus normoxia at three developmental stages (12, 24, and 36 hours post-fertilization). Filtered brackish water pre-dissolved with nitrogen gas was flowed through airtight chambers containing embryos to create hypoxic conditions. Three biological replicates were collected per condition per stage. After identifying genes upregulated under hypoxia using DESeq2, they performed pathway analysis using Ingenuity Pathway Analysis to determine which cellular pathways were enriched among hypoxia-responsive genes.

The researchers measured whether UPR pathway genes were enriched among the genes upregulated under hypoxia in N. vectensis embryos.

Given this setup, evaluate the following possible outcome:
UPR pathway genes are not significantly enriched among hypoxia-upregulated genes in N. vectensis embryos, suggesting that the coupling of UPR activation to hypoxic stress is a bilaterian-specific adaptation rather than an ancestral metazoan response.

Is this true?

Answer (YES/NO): NO